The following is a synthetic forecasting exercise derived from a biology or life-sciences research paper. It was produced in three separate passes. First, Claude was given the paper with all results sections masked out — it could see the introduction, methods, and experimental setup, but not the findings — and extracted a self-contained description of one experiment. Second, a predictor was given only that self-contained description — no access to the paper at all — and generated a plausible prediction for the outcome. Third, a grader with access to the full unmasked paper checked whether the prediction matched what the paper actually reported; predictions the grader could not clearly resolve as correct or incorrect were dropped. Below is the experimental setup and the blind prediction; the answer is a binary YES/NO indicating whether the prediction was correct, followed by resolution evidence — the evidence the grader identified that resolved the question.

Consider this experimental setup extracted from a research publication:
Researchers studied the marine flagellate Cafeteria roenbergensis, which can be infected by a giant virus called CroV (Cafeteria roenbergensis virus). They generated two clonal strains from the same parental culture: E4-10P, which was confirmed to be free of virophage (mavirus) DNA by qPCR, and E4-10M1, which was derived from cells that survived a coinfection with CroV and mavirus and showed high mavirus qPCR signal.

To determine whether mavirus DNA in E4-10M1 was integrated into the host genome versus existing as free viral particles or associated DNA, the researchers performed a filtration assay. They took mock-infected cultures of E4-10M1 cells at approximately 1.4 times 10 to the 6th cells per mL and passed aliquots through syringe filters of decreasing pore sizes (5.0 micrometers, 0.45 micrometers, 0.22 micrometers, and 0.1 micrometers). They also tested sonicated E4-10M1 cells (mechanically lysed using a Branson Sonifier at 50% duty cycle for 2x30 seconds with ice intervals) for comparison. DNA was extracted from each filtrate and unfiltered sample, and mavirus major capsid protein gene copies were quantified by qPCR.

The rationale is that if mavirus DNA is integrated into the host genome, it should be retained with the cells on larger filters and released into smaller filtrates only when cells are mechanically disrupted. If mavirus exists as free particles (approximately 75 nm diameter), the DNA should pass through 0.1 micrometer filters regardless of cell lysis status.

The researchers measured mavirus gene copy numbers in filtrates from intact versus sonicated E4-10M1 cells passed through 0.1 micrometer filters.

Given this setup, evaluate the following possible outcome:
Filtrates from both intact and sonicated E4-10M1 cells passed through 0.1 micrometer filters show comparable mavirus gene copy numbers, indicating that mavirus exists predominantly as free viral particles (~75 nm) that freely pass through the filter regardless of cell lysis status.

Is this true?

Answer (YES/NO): NO